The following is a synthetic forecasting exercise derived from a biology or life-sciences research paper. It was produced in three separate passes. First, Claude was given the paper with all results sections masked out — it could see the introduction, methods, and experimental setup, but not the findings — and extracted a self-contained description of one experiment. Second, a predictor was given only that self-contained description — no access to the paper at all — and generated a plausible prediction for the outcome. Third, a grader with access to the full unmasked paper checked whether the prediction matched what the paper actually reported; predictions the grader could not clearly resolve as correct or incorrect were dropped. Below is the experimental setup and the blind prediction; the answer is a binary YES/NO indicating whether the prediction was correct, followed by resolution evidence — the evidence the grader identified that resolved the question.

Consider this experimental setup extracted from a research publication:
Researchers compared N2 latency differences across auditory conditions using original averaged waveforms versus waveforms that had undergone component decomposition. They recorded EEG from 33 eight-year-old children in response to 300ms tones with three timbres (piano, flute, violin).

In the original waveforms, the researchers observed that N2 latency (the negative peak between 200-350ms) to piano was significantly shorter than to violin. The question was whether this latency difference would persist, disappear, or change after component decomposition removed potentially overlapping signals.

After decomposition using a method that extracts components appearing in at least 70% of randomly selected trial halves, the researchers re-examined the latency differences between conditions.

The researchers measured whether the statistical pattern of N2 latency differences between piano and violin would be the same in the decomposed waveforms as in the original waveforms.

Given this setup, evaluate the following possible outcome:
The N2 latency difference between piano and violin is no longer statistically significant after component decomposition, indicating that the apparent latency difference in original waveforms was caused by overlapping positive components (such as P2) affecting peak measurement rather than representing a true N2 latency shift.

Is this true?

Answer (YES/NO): YES